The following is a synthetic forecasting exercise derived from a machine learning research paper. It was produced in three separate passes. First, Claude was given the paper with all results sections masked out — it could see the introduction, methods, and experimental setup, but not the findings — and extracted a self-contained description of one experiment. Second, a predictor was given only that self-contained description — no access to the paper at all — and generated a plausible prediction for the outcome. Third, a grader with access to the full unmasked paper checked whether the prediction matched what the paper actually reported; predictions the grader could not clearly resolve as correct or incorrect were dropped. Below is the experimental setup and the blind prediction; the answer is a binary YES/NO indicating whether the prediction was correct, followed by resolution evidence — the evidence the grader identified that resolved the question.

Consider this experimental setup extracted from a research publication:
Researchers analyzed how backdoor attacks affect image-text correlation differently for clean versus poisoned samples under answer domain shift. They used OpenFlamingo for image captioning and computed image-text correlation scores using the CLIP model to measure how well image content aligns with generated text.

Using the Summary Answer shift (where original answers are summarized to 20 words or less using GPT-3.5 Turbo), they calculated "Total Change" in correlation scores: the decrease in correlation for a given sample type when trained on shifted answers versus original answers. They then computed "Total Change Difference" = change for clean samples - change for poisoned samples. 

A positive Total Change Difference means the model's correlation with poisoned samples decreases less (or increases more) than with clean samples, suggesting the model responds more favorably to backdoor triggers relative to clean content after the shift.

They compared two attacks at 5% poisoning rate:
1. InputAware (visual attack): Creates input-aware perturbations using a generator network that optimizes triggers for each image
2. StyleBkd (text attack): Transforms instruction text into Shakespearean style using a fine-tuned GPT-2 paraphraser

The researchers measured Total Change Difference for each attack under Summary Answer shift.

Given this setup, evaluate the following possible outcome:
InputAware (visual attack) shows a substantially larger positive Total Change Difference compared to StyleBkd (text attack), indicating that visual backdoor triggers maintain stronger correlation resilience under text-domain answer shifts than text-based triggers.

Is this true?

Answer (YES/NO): YES